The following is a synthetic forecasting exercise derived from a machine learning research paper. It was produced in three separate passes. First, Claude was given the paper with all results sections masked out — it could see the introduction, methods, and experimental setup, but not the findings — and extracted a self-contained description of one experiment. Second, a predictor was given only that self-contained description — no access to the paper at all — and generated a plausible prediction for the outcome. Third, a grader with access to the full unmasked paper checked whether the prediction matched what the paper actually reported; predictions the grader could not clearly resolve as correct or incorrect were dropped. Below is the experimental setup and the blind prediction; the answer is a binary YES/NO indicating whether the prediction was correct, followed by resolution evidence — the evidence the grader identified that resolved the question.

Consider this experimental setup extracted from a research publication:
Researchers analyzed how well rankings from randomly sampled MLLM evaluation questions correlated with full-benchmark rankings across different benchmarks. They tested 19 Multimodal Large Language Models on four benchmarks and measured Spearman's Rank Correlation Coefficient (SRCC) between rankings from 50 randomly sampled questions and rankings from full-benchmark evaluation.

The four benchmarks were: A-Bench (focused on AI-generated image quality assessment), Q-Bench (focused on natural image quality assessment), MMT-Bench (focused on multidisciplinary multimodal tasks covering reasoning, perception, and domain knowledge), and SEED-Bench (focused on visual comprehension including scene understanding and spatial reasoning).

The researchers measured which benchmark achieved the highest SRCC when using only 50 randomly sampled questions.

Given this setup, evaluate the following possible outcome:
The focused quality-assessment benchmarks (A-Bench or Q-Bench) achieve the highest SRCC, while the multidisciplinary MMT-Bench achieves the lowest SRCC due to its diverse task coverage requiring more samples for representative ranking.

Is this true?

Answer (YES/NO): NO